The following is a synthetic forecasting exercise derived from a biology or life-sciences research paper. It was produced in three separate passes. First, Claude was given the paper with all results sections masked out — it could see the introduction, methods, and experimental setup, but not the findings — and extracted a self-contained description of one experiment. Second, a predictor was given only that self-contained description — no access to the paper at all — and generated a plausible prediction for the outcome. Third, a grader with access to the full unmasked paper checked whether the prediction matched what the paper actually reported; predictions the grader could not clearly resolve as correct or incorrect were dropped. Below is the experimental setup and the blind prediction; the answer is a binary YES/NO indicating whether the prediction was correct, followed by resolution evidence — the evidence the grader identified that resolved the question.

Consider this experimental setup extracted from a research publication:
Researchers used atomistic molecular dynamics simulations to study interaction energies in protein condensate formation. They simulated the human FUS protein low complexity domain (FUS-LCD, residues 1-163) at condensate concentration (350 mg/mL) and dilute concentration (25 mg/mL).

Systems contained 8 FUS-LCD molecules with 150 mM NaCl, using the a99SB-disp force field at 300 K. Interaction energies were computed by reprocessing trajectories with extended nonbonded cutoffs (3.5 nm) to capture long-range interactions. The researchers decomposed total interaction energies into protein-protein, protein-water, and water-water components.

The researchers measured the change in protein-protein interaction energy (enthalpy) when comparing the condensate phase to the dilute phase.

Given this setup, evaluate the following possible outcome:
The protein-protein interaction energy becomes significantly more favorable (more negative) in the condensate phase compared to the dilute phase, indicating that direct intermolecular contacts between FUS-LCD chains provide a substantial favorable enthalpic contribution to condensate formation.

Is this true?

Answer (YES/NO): YES